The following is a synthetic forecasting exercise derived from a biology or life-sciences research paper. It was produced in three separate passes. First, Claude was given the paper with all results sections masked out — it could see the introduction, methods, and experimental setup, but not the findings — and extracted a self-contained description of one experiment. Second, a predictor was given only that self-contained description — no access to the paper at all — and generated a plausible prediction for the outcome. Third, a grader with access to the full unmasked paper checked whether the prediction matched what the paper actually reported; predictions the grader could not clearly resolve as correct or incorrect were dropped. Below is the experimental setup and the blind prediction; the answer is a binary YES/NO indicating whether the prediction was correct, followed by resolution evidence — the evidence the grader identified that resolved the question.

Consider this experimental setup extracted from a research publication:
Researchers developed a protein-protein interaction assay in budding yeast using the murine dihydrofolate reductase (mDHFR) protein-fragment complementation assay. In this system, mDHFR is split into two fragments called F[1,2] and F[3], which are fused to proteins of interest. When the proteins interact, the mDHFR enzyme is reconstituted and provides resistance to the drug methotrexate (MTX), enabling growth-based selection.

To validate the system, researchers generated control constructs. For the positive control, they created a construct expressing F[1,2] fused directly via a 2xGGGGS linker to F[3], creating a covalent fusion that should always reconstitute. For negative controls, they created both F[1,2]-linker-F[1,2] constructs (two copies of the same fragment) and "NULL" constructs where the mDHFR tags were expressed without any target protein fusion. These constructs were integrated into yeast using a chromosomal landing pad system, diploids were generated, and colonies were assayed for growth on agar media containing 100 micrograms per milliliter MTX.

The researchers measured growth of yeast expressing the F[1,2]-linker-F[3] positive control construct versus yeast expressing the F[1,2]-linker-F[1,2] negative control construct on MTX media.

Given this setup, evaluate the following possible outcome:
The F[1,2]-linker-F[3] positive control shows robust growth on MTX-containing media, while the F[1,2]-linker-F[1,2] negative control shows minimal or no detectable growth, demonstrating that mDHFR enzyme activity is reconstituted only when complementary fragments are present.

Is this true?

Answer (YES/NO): YES